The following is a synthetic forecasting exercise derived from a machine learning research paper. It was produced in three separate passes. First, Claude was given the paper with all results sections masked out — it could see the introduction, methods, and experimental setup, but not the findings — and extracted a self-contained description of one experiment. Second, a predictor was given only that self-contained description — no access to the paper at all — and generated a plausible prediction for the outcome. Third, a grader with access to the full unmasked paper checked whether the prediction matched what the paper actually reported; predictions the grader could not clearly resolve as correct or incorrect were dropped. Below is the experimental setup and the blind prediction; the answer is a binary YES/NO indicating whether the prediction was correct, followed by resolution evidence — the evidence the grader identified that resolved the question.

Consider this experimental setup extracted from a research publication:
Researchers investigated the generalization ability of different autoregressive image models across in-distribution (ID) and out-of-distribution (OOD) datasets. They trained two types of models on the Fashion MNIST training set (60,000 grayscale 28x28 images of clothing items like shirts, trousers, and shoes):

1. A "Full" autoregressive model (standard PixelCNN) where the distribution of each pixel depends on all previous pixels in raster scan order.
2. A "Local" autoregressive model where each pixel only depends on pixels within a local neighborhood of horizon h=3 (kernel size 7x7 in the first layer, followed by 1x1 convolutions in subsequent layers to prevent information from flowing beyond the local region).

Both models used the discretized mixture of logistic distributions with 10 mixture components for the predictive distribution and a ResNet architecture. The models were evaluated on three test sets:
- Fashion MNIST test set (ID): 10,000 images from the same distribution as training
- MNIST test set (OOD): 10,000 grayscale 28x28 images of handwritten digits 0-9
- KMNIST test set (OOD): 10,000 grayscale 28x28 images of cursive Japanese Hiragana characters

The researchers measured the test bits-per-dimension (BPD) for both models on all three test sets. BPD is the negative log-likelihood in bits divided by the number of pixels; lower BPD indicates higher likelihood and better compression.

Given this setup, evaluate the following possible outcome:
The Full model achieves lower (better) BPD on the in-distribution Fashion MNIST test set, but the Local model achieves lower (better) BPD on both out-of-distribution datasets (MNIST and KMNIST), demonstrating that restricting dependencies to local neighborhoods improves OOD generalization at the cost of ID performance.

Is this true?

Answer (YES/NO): YES